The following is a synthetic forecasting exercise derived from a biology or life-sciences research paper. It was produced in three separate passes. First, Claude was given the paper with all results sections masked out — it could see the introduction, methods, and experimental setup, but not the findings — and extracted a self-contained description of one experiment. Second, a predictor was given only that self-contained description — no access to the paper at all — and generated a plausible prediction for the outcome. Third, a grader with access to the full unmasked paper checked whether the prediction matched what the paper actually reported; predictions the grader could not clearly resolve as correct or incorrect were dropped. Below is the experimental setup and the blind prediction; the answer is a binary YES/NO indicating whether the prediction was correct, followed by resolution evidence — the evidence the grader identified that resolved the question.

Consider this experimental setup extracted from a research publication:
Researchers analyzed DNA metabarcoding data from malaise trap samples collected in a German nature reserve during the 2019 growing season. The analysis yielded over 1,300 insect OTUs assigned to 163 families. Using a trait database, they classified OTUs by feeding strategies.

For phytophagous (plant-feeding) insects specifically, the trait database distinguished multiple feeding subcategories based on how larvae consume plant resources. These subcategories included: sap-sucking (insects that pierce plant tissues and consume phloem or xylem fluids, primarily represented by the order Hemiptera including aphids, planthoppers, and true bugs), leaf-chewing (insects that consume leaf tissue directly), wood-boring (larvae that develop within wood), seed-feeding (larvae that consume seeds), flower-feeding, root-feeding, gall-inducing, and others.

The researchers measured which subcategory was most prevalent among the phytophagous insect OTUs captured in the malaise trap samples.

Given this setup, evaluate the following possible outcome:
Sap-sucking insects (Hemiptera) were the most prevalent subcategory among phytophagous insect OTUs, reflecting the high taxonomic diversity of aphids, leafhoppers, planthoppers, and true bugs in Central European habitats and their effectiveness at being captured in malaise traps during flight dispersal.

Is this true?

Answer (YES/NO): YES